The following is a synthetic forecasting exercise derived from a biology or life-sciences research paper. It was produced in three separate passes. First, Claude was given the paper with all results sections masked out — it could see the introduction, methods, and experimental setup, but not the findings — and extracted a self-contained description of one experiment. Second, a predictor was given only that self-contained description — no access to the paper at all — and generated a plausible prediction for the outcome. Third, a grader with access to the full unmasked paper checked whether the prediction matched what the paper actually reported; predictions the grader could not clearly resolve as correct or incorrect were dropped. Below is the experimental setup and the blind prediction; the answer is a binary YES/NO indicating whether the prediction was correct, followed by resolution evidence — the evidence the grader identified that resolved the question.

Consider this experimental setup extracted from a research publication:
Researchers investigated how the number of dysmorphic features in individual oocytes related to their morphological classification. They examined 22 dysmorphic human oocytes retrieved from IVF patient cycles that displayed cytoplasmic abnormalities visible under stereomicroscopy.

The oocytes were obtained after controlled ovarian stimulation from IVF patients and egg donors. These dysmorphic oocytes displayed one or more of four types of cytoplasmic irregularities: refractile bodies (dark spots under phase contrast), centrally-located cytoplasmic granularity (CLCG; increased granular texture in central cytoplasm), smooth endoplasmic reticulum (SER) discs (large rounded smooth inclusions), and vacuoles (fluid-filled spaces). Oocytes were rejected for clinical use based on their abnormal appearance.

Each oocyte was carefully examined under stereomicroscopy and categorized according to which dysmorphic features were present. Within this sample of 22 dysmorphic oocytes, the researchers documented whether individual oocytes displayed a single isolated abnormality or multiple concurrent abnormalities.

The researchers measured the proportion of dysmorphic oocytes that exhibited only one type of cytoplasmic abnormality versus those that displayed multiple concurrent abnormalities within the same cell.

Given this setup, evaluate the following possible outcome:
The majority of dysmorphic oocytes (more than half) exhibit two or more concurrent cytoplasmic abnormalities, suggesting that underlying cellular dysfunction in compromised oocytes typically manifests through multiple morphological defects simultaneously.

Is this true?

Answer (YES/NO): YES